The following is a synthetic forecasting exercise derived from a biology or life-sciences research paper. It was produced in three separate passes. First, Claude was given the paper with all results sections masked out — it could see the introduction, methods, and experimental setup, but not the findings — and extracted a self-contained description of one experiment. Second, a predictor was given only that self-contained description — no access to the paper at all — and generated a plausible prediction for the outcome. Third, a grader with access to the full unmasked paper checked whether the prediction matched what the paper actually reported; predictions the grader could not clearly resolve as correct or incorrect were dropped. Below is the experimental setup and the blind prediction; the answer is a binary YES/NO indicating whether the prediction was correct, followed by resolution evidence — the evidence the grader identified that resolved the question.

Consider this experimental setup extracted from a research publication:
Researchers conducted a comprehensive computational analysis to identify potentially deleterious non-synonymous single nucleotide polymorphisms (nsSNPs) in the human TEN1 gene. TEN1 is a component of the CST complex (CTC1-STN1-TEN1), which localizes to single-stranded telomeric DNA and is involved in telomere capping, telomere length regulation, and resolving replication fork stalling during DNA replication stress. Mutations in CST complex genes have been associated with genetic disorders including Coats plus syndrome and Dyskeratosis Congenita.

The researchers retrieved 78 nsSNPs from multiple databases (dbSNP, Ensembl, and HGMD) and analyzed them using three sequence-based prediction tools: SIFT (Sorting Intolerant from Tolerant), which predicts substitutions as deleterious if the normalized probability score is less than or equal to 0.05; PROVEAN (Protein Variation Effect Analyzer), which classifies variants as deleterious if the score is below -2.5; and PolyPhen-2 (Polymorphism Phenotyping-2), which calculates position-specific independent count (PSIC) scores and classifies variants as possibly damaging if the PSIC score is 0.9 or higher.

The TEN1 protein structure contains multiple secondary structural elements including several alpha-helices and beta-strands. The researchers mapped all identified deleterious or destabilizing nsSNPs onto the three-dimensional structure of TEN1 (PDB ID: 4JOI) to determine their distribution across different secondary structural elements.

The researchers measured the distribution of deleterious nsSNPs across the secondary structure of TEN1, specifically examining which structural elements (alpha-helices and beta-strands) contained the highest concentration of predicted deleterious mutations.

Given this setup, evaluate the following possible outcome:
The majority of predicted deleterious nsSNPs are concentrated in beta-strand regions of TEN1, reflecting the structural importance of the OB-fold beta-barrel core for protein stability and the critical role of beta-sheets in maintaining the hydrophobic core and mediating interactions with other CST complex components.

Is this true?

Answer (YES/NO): NO